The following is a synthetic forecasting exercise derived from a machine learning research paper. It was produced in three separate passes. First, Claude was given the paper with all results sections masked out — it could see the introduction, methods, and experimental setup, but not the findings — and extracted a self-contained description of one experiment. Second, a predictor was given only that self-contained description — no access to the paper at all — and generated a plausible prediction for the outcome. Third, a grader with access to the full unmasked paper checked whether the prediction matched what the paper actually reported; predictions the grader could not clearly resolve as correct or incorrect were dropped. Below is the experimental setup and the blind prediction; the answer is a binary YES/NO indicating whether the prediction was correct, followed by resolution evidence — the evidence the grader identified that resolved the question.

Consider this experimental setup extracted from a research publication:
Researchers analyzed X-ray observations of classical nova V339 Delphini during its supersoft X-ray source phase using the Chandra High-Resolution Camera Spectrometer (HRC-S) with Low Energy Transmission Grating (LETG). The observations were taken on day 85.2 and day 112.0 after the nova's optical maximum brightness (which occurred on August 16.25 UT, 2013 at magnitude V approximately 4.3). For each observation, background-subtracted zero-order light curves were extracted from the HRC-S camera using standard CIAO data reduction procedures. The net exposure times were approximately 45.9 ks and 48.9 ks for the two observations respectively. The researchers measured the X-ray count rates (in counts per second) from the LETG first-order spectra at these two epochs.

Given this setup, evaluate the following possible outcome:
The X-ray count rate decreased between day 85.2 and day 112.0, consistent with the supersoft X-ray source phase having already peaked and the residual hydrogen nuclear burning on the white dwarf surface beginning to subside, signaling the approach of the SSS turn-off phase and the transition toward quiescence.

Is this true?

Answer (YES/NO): YES